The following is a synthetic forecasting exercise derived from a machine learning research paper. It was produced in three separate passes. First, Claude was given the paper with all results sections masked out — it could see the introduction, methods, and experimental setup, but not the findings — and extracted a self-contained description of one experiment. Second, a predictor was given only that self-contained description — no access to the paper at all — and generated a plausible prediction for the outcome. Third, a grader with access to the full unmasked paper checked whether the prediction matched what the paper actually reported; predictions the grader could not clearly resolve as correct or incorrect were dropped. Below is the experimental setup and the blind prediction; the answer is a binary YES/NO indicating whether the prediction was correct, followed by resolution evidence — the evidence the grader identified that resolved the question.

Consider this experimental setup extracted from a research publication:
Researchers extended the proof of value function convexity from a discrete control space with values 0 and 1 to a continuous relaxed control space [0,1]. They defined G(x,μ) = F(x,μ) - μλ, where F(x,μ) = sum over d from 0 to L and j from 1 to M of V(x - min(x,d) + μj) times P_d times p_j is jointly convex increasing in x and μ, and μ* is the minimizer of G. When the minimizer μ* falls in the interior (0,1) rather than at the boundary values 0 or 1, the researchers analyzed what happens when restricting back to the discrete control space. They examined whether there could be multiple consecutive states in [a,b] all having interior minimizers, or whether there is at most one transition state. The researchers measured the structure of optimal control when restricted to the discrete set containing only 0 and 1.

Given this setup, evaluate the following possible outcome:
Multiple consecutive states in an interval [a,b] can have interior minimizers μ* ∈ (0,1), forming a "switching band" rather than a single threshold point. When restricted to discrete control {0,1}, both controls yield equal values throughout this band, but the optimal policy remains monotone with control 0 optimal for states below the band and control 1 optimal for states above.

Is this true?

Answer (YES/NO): NO